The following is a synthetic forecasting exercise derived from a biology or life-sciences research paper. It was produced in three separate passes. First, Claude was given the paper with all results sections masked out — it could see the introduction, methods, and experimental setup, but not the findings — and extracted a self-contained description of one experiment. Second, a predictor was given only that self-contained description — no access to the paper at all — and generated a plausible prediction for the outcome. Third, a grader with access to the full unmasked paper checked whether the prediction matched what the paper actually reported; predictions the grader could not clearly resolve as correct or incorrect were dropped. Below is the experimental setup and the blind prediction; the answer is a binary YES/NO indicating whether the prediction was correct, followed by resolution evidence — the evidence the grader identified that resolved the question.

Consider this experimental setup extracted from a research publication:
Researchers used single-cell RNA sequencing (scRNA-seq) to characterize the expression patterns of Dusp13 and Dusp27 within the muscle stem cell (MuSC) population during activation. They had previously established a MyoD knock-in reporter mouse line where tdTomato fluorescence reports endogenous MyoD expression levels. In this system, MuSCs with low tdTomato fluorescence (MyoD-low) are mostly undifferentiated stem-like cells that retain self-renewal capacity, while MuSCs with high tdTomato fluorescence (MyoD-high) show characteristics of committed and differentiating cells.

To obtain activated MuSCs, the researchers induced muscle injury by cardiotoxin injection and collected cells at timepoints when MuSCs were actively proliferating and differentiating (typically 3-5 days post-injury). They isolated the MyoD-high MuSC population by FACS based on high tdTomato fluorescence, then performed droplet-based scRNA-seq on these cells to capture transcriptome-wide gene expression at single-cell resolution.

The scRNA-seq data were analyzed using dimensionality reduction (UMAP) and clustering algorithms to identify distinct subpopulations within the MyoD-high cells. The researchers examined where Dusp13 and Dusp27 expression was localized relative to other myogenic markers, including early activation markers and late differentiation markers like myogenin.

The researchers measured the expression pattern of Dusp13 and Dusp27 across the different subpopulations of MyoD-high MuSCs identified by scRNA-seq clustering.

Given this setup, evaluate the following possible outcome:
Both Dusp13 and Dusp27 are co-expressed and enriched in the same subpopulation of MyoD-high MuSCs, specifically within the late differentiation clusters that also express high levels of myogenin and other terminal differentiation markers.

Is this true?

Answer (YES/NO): YES